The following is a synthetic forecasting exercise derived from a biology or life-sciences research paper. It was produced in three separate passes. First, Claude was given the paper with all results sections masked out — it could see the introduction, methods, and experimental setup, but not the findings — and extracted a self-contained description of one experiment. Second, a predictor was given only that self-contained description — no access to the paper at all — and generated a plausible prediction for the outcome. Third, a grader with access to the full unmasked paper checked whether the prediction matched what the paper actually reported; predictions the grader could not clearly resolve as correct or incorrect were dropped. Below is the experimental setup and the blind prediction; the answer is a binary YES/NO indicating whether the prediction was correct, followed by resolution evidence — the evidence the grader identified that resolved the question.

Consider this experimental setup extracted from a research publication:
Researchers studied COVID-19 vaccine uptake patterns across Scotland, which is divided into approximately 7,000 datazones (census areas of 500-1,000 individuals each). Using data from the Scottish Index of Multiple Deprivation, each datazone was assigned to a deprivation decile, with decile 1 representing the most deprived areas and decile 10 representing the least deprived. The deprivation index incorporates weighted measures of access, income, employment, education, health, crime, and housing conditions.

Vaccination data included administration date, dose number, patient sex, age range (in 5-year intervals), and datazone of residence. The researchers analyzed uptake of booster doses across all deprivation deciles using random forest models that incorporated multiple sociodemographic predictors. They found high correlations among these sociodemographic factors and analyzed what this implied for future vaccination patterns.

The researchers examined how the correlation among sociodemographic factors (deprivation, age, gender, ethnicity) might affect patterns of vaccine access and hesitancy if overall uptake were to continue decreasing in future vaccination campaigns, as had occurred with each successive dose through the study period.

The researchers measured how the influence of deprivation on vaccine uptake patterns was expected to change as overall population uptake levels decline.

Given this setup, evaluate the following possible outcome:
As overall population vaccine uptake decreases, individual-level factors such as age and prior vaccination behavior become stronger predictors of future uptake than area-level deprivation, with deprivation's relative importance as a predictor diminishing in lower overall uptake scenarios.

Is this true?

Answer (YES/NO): NO